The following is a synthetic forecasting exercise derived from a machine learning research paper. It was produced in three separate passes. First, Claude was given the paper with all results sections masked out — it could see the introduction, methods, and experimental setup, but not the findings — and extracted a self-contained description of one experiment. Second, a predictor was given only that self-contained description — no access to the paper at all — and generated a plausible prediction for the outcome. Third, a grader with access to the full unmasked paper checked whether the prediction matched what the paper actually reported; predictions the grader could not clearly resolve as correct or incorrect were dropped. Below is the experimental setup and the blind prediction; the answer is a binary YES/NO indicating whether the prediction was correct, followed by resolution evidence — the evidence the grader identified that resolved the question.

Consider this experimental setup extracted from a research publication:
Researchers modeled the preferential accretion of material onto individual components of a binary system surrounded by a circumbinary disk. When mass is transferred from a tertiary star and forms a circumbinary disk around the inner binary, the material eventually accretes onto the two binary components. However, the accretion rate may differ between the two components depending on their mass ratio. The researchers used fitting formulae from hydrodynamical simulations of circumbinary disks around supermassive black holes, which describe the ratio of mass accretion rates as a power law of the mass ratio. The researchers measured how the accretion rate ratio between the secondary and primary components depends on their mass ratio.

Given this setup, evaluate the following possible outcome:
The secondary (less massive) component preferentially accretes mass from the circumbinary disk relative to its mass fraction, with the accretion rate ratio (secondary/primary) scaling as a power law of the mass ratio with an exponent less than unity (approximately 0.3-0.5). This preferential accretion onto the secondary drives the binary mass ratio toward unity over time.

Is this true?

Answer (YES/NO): NO